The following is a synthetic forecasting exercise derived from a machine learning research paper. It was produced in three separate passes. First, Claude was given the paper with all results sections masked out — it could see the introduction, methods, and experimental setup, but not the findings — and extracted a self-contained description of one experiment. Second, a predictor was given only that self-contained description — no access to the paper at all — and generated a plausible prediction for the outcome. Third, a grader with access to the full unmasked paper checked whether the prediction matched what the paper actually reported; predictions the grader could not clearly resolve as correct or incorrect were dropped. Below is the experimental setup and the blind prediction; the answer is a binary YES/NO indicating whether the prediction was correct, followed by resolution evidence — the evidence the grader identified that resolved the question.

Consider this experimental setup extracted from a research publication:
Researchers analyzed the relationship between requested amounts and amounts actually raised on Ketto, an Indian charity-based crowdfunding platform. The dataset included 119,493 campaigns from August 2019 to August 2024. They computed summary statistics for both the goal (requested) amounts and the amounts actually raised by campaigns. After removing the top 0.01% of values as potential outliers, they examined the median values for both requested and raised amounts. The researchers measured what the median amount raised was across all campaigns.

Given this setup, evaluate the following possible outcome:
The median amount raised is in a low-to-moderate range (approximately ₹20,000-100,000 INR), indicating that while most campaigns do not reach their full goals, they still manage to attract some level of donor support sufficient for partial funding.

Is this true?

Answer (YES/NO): NO